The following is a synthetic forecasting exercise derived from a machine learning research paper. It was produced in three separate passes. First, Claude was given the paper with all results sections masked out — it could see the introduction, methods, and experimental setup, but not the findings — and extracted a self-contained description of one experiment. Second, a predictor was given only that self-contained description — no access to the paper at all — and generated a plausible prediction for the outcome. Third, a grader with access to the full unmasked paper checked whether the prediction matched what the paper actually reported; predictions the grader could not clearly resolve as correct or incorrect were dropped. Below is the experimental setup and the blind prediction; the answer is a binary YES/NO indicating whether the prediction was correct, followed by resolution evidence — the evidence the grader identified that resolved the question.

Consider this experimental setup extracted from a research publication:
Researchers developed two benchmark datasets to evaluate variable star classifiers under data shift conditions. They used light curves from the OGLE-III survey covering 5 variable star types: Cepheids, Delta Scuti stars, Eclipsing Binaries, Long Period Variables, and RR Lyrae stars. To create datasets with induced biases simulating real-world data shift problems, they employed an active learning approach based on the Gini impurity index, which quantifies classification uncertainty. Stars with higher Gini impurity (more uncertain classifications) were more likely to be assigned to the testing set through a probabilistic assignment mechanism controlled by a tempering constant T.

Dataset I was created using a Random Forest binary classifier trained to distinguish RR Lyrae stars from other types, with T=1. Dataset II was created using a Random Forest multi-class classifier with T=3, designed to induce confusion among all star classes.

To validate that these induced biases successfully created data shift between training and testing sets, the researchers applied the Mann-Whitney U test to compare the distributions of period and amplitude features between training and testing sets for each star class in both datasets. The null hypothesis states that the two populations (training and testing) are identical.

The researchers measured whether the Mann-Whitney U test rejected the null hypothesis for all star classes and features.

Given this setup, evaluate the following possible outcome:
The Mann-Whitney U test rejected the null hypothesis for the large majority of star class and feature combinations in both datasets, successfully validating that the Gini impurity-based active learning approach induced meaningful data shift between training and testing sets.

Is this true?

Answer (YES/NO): YES